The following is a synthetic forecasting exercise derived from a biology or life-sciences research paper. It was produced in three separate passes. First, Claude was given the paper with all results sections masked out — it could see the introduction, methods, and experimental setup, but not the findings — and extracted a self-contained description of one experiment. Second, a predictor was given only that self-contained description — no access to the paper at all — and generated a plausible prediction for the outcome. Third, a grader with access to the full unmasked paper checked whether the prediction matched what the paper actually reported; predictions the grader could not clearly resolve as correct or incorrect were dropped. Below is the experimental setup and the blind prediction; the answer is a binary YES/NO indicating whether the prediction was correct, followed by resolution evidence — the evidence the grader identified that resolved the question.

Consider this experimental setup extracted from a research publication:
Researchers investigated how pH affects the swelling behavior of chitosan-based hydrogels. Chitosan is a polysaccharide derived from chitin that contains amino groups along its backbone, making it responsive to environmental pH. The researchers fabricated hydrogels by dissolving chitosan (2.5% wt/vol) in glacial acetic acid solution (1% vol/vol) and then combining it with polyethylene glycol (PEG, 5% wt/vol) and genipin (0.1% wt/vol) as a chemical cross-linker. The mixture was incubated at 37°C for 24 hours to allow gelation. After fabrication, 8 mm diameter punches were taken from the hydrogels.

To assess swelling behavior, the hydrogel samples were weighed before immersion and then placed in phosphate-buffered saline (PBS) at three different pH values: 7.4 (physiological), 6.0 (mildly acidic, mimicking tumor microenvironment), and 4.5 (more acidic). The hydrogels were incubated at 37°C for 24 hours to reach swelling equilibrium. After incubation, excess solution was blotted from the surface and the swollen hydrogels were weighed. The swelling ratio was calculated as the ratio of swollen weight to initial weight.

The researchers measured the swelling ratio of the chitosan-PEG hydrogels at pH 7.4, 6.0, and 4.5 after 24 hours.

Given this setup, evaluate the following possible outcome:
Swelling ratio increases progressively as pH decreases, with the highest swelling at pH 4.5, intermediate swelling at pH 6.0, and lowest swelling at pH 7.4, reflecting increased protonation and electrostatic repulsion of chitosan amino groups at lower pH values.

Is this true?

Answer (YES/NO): NO